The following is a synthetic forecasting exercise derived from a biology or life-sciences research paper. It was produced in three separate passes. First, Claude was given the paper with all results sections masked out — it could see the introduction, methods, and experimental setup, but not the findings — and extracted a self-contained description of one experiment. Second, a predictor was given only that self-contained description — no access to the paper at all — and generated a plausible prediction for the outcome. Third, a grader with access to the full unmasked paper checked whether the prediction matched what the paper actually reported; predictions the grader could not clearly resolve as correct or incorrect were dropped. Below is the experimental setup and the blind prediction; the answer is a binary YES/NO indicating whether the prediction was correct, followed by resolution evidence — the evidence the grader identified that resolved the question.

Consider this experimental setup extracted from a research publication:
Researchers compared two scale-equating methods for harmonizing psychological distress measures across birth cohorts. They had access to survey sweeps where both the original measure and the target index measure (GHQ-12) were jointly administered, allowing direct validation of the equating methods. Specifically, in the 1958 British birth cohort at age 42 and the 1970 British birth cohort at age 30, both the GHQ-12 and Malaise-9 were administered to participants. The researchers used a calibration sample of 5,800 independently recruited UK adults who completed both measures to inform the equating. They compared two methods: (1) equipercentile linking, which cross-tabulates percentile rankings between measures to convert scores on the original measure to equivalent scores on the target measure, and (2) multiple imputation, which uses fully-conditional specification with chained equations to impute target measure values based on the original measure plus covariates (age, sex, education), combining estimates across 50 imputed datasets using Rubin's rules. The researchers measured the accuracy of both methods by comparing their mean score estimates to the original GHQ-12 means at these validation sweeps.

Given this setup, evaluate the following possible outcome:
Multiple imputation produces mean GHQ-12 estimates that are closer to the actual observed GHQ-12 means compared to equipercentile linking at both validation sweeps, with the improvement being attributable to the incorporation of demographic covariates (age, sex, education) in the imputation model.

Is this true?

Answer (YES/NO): NO